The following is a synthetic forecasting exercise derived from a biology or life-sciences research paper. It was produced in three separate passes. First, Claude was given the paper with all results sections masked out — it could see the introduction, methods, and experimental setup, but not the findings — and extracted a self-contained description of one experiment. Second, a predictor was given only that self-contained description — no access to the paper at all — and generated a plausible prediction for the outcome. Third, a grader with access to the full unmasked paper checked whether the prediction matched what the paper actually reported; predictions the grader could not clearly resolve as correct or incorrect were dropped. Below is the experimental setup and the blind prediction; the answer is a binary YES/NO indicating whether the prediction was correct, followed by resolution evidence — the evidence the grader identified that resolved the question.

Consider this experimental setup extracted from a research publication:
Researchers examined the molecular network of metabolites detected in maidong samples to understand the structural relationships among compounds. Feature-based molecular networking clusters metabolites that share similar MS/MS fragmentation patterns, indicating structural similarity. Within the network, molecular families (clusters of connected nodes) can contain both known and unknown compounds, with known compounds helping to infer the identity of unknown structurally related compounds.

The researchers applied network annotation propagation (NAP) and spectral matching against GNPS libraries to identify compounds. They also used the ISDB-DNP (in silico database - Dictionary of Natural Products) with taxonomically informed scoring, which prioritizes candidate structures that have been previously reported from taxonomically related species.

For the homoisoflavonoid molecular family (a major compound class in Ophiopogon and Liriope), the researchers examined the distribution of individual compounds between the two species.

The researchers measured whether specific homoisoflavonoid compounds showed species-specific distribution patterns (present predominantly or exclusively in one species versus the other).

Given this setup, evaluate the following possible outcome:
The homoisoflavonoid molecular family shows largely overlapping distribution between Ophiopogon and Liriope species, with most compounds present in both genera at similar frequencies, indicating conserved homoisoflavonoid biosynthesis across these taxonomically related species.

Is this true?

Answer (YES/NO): NO